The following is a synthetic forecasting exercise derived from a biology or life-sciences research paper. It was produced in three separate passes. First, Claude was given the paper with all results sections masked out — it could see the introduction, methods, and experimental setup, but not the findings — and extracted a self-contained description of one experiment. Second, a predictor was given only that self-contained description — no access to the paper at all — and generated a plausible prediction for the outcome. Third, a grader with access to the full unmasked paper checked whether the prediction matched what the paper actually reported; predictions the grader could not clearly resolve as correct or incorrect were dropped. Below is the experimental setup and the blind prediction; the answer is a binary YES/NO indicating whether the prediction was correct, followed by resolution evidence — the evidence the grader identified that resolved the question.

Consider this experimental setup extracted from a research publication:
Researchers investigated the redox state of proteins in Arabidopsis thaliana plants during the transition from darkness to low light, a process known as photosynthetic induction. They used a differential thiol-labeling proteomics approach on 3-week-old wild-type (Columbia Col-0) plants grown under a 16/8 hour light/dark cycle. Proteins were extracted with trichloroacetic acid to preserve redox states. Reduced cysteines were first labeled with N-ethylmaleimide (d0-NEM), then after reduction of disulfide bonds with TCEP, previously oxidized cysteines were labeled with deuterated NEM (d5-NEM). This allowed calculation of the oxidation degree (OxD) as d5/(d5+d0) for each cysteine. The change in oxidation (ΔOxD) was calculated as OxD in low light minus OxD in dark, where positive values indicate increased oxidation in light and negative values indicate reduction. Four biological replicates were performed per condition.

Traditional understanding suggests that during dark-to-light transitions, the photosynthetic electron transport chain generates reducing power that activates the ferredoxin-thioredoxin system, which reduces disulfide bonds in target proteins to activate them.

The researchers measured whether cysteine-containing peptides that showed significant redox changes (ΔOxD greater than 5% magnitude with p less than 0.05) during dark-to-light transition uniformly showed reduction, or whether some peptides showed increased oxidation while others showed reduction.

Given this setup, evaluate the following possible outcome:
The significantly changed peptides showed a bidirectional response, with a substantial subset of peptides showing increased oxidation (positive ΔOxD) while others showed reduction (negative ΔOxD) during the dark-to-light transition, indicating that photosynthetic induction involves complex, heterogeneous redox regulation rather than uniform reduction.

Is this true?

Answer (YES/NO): YES